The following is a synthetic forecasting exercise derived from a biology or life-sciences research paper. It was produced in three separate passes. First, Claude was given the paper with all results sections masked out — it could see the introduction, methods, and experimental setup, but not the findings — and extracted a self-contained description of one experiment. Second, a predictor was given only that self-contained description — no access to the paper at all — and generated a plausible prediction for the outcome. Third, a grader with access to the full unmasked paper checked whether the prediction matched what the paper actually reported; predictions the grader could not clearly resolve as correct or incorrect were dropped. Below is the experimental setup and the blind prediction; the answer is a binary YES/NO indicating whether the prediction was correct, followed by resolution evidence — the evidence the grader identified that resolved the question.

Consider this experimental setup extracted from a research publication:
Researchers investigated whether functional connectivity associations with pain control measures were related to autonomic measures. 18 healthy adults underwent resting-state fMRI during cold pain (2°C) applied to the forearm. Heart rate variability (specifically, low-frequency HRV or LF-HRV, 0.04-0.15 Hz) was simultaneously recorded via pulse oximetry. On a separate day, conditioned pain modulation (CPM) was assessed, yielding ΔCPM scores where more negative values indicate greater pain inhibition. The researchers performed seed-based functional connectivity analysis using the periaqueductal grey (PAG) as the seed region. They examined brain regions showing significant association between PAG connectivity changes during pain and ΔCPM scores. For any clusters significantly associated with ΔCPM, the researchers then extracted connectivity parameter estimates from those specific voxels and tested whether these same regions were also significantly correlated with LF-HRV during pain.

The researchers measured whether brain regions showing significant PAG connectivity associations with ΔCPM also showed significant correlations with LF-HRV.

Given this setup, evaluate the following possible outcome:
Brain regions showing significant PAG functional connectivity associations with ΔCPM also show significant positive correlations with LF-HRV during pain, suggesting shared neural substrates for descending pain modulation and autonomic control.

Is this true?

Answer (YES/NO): YES